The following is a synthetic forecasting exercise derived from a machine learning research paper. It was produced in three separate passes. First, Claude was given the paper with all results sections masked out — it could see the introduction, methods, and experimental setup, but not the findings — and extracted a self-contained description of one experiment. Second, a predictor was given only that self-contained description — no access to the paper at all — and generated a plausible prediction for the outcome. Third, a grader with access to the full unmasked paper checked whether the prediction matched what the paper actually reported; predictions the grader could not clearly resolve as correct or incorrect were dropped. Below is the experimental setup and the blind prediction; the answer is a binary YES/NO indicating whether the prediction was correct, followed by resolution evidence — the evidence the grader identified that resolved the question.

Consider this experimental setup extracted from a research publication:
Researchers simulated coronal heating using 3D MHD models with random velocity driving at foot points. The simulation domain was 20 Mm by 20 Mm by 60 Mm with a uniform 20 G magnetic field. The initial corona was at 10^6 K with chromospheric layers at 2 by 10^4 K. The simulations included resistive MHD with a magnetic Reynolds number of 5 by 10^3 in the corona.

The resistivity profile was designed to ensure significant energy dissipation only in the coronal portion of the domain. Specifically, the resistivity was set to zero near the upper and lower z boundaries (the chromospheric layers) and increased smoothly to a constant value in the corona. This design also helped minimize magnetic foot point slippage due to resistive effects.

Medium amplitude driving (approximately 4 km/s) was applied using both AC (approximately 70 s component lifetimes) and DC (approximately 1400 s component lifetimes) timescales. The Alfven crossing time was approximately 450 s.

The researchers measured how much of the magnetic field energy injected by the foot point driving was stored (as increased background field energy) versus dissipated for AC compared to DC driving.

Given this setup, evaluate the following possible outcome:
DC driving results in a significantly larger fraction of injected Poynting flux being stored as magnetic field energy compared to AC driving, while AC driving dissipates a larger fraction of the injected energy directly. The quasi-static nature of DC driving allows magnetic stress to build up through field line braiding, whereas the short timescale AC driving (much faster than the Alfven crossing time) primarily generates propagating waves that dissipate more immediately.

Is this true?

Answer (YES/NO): NO